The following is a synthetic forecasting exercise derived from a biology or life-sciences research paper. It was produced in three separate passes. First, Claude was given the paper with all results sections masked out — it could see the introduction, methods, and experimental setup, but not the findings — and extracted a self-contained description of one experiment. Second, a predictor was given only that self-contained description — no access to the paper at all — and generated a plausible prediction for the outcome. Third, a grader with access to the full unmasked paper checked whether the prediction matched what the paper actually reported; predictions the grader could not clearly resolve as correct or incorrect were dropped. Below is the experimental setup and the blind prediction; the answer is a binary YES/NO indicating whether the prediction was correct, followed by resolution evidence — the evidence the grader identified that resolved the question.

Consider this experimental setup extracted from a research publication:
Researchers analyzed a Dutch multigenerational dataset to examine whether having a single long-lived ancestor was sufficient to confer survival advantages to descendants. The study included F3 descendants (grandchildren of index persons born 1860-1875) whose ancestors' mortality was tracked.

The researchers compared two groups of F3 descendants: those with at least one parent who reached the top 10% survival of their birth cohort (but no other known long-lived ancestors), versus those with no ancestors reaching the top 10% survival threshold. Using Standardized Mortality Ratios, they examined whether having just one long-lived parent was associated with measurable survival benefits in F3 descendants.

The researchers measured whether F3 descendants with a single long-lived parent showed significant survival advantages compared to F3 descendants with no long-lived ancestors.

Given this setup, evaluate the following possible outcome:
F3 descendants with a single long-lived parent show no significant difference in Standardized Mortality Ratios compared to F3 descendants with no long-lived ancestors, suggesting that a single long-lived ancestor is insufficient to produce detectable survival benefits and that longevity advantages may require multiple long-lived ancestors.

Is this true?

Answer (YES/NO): NO